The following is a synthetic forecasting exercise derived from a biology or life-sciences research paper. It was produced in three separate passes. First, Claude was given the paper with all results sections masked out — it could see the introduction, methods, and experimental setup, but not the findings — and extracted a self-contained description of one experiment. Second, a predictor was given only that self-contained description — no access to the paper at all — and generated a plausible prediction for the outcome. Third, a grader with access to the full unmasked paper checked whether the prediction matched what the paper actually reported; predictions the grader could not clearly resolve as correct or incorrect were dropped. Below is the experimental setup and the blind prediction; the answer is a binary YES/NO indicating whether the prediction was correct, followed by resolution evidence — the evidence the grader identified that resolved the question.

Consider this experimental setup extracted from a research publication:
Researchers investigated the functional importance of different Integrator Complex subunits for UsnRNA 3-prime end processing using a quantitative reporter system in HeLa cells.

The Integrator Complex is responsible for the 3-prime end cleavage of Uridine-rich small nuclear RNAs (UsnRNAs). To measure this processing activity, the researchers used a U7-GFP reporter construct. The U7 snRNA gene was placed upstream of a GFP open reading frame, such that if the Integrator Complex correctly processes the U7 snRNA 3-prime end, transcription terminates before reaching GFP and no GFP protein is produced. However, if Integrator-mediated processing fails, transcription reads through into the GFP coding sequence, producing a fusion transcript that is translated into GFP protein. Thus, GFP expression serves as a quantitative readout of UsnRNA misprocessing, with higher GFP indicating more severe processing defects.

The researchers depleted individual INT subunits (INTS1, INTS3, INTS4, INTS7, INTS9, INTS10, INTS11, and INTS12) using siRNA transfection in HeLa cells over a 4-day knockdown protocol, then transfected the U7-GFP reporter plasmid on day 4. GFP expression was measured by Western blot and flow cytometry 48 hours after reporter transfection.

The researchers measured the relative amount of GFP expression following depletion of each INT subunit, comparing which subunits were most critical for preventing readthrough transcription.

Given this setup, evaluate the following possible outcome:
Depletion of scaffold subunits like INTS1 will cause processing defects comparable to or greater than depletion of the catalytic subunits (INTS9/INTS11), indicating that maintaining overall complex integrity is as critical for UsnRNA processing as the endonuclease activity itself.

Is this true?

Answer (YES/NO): NO